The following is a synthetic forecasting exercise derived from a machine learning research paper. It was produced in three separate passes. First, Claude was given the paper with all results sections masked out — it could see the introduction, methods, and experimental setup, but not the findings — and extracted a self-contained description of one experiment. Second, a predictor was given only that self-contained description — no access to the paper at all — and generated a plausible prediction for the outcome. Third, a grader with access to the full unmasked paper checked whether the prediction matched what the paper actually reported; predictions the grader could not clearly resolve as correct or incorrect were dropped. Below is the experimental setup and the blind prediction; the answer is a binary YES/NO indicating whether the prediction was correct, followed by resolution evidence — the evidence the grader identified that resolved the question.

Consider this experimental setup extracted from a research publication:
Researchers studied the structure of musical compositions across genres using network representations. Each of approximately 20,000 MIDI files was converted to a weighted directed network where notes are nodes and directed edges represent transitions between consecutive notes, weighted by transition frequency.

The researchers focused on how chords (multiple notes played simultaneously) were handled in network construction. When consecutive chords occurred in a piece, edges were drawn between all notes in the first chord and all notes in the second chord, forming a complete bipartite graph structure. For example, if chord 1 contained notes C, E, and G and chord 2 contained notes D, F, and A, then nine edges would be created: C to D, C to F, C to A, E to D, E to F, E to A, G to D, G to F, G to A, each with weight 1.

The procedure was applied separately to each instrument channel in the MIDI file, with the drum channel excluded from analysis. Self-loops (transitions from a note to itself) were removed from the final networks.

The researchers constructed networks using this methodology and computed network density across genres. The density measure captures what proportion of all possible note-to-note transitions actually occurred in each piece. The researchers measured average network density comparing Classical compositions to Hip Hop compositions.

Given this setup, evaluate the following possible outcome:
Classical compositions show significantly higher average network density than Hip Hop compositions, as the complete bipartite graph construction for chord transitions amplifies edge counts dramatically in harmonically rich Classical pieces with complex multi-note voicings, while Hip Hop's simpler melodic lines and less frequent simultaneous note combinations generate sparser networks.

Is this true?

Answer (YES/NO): NO